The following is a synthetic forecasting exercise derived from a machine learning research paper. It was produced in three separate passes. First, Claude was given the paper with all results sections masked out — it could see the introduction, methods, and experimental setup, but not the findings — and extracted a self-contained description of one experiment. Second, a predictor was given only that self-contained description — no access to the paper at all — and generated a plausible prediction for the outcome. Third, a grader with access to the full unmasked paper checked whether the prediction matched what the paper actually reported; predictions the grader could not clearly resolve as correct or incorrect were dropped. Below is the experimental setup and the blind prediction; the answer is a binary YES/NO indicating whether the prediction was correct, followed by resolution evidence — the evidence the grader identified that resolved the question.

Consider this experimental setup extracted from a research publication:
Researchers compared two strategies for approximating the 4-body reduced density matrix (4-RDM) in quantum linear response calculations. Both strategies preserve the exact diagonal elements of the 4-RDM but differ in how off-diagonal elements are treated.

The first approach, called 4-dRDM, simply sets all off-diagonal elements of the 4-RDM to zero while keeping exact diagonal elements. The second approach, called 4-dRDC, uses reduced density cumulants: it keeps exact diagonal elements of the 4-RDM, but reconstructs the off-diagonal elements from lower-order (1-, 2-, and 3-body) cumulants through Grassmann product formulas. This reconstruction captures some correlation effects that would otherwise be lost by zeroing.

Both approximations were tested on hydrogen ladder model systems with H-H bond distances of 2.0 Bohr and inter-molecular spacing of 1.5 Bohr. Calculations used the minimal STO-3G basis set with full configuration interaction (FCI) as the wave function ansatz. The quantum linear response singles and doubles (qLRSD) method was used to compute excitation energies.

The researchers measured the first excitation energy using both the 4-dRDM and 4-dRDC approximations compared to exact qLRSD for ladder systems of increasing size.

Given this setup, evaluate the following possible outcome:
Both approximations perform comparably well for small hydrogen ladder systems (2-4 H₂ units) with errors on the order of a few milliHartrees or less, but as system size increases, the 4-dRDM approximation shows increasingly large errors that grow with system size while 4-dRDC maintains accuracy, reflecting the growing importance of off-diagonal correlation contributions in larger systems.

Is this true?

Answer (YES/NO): NO